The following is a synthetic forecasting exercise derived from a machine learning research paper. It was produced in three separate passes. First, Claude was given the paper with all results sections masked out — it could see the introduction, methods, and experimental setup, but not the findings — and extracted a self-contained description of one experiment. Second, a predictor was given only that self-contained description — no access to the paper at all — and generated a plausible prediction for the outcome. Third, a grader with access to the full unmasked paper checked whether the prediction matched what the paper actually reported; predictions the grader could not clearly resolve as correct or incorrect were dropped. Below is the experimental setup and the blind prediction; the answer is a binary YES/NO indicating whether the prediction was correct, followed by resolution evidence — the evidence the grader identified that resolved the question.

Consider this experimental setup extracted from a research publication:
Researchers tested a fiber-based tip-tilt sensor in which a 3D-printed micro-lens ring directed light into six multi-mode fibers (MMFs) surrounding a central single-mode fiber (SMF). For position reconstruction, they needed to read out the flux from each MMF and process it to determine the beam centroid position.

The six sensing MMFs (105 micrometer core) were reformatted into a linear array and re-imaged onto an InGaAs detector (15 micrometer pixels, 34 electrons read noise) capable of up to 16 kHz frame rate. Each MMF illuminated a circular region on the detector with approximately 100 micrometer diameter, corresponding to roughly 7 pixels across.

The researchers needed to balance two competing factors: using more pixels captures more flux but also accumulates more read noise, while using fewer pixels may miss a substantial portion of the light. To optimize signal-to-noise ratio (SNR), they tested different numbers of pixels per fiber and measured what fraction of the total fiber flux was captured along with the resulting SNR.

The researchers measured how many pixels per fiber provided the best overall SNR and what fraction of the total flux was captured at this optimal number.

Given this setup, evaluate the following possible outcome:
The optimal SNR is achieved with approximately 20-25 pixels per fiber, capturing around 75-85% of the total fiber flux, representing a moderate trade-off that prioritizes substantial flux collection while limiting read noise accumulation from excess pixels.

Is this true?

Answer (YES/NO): YES